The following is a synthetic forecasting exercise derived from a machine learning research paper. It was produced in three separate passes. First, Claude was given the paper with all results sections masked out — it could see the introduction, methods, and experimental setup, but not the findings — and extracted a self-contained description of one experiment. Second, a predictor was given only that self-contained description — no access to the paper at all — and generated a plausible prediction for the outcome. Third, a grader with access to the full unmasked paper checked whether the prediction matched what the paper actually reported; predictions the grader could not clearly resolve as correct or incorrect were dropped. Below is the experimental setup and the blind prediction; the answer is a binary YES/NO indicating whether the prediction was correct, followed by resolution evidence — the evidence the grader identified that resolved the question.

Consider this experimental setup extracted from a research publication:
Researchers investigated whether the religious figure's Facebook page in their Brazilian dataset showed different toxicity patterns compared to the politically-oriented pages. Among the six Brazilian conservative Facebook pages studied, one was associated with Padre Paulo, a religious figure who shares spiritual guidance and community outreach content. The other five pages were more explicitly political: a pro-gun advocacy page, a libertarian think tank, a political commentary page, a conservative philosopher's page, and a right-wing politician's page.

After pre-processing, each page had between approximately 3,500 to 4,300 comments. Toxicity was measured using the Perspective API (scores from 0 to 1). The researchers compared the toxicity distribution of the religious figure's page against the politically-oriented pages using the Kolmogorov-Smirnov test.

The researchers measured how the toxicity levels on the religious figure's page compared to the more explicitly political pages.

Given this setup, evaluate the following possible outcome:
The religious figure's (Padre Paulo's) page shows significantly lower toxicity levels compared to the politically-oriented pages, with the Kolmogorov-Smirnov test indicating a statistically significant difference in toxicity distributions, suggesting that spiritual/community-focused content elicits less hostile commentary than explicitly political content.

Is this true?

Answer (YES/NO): YES